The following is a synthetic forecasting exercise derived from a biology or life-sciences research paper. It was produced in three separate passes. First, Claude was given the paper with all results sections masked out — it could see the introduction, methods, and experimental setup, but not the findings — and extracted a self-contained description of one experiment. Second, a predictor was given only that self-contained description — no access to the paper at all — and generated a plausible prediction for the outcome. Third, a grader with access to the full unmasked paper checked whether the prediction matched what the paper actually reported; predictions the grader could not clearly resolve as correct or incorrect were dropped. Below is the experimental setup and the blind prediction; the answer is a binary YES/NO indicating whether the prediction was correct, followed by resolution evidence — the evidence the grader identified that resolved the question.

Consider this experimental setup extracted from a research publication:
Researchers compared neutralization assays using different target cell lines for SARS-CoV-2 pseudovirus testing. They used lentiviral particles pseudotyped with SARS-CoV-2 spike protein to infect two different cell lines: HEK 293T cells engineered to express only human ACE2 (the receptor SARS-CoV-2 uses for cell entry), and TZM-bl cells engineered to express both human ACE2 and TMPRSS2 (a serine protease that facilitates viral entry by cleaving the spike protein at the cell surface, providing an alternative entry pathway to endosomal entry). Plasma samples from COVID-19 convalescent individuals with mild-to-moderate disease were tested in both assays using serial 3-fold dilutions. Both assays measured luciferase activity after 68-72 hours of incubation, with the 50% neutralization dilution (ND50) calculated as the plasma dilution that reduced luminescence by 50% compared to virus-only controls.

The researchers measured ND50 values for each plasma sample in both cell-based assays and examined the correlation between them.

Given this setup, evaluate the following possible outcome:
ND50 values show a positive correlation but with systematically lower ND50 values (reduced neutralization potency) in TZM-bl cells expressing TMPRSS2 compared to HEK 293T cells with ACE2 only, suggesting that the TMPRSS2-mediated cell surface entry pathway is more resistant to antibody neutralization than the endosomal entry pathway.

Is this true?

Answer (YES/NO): YES